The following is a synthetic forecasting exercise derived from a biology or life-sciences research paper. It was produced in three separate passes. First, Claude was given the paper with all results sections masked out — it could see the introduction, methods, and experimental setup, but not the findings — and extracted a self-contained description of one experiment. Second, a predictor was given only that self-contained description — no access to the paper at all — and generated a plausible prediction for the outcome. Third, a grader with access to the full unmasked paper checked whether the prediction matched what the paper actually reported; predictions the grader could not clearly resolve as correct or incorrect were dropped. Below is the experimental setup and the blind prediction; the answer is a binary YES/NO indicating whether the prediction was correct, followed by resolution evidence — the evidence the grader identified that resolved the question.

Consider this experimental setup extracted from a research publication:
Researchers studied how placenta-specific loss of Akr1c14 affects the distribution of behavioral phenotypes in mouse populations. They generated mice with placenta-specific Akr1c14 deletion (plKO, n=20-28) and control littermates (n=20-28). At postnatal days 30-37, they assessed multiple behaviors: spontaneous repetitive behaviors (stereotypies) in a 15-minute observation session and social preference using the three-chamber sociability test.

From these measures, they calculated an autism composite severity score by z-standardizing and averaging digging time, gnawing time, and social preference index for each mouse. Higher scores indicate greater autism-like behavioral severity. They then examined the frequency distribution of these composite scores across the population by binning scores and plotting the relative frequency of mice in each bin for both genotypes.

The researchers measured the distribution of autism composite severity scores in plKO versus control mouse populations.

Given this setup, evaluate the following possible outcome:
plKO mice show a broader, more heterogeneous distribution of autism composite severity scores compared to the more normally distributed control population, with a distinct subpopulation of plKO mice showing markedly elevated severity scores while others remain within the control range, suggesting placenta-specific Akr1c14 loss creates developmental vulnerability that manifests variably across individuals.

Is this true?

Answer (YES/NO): NO